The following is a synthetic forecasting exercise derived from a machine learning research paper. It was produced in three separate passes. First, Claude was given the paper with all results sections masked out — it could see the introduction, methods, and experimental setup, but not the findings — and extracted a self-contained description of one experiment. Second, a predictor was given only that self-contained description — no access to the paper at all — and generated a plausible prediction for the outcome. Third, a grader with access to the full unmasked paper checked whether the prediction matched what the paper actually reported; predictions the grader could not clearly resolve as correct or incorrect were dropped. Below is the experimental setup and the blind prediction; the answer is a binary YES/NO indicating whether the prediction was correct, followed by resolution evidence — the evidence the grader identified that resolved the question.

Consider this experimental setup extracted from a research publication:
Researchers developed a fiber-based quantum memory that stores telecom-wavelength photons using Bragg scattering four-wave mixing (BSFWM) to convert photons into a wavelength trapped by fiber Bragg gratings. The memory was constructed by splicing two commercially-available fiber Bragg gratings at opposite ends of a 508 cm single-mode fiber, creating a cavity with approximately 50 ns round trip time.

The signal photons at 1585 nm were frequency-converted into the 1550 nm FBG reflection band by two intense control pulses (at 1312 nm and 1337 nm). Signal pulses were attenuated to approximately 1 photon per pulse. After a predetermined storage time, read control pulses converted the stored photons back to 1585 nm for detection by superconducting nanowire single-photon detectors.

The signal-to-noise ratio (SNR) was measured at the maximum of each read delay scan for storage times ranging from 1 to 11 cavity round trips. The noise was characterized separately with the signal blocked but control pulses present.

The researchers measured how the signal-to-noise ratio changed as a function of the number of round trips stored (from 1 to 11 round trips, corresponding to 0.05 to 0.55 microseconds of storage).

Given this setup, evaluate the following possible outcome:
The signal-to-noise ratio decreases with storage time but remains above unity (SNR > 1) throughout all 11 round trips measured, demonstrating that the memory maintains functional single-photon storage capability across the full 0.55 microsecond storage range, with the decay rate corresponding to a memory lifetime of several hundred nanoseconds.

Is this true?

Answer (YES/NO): NO